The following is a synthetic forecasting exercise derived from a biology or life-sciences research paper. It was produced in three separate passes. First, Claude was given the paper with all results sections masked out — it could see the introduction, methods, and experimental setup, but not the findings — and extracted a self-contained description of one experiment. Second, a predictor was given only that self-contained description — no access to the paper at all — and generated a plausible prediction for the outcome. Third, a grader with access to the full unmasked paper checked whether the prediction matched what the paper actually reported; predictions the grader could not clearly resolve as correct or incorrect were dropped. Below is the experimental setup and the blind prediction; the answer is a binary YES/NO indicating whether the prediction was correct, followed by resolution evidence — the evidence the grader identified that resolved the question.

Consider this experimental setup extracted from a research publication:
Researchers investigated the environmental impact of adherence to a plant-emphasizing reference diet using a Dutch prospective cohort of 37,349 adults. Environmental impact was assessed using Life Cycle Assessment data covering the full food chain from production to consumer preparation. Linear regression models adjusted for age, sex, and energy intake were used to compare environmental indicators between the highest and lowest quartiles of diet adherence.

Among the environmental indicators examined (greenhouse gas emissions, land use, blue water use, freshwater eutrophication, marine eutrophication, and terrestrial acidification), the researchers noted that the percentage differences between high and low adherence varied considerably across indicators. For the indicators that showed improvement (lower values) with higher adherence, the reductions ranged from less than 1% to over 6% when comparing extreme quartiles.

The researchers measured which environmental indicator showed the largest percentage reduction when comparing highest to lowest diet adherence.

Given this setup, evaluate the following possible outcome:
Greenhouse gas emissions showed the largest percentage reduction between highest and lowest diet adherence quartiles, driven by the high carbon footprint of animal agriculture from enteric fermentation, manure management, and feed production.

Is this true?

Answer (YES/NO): NO